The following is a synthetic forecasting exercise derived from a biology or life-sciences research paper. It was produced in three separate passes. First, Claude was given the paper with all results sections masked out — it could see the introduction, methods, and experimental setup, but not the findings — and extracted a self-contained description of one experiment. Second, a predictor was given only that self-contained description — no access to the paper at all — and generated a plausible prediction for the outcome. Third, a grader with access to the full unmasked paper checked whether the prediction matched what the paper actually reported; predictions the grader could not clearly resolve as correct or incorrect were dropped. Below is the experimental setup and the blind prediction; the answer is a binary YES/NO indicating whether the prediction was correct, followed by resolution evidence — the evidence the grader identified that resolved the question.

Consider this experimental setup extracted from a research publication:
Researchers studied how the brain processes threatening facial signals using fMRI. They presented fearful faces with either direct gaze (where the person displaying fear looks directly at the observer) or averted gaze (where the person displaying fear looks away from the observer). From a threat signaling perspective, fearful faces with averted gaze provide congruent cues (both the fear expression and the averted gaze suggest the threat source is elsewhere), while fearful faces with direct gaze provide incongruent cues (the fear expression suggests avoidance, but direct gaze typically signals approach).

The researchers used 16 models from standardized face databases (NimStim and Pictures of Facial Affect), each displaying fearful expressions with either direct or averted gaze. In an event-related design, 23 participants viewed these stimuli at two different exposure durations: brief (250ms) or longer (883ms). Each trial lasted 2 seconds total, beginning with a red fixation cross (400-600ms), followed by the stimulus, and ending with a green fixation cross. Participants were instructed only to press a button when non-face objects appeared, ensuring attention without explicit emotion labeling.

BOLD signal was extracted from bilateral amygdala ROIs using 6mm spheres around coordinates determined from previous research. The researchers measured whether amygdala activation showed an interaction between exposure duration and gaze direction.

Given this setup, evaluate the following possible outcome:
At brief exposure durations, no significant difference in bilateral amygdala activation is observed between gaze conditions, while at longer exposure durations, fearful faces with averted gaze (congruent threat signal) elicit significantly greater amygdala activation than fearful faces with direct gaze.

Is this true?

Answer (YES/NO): NO